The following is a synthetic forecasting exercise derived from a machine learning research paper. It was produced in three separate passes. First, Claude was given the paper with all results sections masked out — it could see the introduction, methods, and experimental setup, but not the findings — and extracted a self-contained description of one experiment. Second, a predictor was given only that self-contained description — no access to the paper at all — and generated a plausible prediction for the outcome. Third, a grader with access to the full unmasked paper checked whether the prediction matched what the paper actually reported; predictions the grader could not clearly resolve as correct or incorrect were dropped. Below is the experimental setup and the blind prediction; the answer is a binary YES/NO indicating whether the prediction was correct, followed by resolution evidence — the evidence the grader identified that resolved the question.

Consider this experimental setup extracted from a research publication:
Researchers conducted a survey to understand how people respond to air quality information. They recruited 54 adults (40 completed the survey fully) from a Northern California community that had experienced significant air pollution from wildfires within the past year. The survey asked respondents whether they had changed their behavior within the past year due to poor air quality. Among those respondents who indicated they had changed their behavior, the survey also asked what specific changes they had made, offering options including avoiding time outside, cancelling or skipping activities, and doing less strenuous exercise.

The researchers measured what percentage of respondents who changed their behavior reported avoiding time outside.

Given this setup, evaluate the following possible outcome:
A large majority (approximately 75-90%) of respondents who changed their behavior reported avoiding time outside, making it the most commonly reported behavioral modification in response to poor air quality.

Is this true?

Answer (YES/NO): NO